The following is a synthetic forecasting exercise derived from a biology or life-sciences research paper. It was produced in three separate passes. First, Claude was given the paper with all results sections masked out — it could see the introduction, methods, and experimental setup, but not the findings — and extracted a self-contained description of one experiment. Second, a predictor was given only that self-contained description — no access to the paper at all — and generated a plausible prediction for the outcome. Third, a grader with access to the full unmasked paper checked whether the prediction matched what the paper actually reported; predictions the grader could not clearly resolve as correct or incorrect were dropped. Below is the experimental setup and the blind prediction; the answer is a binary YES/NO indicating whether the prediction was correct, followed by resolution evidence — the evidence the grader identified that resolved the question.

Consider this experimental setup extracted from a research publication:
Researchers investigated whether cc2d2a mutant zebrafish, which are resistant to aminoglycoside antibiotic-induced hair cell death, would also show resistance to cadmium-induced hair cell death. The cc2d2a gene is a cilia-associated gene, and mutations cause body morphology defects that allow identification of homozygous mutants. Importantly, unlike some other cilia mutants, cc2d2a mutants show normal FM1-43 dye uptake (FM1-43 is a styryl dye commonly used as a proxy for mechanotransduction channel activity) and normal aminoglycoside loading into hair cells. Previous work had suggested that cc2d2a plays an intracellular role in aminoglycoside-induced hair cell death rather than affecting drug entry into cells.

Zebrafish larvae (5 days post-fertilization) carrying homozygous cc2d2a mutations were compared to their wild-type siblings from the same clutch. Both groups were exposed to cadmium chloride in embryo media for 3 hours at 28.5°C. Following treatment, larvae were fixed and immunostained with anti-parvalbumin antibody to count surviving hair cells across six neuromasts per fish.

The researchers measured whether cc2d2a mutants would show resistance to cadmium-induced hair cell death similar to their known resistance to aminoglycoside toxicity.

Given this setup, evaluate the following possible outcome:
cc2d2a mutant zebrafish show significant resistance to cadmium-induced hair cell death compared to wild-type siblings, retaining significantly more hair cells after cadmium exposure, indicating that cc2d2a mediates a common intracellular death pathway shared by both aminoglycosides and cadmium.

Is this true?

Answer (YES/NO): NO